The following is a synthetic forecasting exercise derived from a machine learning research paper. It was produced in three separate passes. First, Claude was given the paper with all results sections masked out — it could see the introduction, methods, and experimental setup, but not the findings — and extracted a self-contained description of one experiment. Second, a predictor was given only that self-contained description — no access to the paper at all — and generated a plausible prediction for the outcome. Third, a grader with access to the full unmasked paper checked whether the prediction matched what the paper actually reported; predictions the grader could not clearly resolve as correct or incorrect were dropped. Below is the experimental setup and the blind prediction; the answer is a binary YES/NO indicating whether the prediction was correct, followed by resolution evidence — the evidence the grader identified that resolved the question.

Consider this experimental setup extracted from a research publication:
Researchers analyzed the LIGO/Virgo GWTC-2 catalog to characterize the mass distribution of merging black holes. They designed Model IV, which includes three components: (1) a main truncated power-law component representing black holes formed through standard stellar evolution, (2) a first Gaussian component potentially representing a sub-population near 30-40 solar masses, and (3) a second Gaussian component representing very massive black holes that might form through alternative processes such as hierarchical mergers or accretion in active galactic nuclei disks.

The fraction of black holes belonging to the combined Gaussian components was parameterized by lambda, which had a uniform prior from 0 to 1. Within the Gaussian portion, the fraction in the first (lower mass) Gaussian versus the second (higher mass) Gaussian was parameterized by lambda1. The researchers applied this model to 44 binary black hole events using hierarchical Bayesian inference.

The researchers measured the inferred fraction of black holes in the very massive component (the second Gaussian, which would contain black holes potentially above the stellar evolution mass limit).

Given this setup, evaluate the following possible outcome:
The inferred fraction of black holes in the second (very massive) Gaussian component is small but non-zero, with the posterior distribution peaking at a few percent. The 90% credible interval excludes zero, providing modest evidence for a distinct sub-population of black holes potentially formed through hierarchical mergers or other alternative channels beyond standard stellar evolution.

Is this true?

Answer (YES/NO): YES